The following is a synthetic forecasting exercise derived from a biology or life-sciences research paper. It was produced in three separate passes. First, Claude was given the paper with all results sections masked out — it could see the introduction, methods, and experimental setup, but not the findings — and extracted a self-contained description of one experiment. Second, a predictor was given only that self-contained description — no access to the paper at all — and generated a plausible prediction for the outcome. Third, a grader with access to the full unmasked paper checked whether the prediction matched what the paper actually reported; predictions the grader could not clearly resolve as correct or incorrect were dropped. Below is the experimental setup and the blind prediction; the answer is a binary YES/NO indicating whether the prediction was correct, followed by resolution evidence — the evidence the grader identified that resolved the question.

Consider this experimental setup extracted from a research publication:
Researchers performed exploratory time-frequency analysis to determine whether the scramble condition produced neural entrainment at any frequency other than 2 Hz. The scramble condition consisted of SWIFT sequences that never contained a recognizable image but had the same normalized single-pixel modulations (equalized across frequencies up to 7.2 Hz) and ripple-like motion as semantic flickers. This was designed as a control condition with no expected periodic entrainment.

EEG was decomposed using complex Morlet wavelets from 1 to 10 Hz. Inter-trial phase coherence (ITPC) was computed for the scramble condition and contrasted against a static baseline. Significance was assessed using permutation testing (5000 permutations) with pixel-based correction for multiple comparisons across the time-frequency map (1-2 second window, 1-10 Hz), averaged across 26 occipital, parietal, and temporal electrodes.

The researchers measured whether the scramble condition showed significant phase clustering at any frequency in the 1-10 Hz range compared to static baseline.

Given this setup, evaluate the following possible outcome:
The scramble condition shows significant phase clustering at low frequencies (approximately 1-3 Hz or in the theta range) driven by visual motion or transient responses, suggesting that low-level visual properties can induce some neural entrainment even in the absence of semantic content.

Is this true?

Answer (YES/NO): NO